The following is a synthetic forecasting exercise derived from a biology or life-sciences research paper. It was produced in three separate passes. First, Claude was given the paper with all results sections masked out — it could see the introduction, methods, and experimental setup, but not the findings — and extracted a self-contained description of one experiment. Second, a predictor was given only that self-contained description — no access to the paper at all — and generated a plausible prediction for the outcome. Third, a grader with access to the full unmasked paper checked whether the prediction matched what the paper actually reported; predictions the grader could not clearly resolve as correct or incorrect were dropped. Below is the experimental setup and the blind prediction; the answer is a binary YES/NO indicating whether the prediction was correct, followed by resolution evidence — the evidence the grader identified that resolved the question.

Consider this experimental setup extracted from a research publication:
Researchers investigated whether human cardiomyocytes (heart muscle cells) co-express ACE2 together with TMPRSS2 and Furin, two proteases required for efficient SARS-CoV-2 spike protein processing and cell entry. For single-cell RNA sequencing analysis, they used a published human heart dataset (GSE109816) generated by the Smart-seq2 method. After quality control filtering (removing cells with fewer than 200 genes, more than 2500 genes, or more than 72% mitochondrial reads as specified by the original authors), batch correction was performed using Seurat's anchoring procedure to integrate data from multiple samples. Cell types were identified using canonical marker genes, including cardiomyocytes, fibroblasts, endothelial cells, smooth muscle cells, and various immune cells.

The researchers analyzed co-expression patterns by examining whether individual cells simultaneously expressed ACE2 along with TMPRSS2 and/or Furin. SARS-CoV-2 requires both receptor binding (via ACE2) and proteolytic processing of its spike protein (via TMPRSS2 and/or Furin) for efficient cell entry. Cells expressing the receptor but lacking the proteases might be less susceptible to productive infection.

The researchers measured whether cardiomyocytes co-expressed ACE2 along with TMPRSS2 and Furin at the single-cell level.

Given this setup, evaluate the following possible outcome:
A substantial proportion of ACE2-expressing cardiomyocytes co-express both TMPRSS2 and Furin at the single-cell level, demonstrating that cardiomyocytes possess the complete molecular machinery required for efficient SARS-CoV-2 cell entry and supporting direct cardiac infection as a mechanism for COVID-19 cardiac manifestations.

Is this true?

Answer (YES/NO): NO